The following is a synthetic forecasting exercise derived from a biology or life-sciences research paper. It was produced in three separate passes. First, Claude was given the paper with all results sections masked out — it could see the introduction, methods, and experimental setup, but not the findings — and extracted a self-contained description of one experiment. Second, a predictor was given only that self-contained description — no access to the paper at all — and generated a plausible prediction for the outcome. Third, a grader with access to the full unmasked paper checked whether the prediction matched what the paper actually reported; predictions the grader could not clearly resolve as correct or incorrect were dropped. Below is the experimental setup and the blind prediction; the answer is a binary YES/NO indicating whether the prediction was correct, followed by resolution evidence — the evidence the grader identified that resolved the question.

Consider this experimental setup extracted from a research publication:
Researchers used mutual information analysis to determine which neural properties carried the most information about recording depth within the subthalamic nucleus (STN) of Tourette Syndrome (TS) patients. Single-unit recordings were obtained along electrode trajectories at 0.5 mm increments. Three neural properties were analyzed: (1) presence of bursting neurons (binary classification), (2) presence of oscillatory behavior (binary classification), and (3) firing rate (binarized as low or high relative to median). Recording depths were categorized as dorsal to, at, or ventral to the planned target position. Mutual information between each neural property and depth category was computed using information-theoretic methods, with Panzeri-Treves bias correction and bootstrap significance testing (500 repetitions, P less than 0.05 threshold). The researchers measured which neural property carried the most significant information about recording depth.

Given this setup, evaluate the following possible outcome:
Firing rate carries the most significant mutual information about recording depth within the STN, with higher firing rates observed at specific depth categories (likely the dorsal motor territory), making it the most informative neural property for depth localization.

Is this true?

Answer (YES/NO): NO